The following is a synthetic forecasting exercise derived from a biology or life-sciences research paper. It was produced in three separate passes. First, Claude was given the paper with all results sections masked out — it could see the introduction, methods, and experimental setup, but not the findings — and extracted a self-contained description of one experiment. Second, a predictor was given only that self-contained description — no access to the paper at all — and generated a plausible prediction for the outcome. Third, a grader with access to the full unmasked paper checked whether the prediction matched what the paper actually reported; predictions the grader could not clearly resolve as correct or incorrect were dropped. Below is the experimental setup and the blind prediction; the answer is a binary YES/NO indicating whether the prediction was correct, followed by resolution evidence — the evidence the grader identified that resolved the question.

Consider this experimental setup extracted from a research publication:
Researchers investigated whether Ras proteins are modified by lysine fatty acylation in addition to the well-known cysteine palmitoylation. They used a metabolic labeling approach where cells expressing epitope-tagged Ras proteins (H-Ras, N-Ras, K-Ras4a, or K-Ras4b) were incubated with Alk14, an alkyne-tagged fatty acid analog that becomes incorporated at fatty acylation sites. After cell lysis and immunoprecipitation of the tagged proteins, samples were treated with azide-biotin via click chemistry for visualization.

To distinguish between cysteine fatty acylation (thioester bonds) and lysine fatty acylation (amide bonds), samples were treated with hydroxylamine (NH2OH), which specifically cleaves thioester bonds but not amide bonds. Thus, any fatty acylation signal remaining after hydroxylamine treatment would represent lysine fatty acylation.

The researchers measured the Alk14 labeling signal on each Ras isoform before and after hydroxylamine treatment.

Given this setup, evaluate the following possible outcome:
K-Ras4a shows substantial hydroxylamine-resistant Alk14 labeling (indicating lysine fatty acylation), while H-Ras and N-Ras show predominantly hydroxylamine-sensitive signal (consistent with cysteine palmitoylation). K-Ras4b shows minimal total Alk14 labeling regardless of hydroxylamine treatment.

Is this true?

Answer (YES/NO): YES